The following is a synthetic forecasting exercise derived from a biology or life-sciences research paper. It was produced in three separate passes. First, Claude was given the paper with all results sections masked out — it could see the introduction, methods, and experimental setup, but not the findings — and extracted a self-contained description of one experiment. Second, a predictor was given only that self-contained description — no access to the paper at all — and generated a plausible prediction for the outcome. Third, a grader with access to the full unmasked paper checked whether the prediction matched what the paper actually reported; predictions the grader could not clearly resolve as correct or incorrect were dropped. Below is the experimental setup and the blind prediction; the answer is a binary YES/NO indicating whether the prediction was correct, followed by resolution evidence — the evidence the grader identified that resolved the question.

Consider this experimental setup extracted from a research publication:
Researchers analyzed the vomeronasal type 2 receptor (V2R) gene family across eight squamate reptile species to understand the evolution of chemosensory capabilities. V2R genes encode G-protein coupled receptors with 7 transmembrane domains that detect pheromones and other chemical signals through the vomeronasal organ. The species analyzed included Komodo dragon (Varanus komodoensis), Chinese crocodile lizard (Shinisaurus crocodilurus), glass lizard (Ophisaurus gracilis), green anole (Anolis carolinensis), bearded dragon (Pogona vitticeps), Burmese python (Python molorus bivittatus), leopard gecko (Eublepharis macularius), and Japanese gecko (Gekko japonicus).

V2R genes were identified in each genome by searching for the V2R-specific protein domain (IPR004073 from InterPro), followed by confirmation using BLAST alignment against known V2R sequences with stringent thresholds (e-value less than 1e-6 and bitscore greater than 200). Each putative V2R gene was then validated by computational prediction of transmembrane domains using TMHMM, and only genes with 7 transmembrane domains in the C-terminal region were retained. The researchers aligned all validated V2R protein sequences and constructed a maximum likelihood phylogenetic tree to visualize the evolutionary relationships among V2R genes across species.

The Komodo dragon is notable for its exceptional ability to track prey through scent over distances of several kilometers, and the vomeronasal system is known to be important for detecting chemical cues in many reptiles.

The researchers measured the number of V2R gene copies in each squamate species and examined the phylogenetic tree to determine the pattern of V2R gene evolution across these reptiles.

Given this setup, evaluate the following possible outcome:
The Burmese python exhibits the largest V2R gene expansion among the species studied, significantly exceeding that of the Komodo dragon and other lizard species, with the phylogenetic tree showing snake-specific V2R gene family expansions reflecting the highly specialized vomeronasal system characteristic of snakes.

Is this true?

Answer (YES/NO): NO